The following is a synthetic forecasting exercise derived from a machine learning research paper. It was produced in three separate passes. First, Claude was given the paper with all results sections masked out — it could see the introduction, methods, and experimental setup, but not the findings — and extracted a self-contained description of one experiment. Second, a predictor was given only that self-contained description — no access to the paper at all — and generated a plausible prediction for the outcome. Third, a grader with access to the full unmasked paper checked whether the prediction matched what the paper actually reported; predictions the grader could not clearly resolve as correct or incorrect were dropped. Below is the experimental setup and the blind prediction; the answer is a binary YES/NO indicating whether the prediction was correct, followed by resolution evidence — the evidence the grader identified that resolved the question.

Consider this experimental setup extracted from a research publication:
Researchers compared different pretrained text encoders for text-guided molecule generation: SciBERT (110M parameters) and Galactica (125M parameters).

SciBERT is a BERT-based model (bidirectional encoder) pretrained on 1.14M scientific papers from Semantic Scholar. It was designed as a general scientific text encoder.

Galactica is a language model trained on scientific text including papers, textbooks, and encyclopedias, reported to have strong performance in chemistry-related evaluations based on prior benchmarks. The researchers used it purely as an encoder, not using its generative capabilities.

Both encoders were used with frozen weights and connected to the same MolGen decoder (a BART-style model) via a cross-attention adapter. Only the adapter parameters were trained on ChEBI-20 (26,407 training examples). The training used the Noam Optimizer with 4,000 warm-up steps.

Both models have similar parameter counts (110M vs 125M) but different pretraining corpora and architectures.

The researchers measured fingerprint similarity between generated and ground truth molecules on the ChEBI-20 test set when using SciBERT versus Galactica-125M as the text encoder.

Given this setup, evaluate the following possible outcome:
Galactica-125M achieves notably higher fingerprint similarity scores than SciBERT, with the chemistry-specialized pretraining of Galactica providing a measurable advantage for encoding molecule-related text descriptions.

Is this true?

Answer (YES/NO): NO